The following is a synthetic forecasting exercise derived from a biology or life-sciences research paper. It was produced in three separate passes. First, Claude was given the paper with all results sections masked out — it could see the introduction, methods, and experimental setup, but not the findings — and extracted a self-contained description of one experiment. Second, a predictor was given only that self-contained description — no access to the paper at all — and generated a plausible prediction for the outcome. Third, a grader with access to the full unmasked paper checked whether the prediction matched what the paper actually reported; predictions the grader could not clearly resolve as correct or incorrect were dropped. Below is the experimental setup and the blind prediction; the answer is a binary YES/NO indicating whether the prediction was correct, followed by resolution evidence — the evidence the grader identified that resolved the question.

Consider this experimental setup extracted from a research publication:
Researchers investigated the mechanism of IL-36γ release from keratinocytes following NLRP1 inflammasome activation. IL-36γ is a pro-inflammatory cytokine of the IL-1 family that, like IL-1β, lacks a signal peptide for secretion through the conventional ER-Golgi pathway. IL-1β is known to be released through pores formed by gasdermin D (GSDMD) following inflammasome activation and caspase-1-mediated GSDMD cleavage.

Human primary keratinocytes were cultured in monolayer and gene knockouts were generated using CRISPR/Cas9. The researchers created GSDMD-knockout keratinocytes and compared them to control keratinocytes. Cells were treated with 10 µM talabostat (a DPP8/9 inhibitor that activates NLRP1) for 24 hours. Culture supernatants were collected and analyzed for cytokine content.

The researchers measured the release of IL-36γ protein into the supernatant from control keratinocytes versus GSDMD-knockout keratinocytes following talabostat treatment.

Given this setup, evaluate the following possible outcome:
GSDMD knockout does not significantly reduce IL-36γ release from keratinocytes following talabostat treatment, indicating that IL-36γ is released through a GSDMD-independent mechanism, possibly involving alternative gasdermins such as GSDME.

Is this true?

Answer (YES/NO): NO